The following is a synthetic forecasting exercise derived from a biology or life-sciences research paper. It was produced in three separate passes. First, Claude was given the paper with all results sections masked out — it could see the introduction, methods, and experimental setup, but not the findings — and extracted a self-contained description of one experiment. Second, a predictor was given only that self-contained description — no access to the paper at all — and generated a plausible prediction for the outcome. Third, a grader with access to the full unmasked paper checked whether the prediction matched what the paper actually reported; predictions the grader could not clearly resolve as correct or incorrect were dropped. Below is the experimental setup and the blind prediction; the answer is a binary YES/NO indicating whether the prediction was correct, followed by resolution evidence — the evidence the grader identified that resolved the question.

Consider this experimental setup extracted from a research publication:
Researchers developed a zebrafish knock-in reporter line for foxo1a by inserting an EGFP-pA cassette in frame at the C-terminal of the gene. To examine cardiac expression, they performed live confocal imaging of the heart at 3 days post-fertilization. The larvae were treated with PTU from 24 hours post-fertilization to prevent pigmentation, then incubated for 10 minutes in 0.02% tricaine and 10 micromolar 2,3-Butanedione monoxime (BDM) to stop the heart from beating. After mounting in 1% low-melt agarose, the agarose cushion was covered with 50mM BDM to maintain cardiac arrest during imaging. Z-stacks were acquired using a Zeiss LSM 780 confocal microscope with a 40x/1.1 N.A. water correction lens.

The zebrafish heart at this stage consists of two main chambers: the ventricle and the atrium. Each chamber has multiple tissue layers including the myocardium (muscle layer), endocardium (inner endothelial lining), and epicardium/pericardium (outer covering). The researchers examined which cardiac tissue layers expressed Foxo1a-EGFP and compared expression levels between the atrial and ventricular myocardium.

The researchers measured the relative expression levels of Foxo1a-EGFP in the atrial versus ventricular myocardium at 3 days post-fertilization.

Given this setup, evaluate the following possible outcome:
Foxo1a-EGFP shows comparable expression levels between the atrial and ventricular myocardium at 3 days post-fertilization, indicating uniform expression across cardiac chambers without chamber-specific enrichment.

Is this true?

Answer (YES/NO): NO